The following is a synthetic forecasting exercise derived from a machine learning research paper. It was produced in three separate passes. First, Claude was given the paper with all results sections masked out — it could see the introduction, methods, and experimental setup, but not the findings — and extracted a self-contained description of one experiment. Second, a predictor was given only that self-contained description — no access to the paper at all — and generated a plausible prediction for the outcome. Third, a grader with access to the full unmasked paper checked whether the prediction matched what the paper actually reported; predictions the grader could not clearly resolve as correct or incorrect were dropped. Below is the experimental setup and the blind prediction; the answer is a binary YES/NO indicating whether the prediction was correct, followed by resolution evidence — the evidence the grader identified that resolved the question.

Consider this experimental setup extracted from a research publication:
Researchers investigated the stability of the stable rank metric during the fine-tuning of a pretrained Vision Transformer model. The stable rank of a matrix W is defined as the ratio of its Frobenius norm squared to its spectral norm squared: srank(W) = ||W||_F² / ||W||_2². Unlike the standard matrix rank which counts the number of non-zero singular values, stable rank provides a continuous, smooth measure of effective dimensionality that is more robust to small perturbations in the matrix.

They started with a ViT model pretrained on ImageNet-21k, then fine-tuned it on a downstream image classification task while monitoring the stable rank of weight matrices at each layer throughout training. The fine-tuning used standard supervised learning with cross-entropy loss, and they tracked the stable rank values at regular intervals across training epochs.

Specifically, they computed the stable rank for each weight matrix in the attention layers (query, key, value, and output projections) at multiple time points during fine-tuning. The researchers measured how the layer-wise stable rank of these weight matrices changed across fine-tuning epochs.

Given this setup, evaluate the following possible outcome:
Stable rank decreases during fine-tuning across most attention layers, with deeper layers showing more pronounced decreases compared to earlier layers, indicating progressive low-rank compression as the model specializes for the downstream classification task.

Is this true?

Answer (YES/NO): NO